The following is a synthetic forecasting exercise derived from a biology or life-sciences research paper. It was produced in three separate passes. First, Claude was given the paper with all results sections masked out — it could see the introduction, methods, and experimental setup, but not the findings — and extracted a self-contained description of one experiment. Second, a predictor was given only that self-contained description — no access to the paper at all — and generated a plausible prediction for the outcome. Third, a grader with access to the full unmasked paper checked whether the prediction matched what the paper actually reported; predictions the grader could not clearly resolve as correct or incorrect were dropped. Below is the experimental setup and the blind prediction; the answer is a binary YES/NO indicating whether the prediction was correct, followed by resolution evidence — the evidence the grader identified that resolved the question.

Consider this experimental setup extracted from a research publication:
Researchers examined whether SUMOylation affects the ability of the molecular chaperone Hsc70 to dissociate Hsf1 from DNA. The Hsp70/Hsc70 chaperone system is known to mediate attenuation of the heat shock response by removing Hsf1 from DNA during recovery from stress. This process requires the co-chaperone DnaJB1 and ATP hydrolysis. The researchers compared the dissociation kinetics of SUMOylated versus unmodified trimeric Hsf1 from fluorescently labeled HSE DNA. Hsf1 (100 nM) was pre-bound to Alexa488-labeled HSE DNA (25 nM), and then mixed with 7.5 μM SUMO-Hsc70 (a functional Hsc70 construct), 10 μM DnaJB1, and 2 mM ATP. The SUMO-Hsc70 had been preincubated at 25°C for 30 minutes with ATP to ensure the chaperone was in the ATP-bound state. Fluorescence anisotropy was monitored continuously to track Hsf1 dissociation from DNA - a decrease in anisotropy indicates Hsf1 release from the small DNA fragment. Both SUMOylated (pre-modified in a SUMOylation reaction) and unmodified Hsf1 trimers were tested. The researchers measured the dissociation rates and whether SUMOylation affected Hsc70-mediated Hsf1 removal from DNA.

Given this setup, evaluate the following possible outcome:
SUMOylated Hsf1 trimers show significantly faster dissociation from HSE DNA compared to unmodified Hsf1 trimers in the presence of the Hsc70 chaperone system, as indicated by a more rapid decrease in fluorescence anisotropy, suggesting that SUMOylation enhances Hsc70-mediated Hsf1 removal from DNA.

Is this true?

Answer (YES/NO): NO